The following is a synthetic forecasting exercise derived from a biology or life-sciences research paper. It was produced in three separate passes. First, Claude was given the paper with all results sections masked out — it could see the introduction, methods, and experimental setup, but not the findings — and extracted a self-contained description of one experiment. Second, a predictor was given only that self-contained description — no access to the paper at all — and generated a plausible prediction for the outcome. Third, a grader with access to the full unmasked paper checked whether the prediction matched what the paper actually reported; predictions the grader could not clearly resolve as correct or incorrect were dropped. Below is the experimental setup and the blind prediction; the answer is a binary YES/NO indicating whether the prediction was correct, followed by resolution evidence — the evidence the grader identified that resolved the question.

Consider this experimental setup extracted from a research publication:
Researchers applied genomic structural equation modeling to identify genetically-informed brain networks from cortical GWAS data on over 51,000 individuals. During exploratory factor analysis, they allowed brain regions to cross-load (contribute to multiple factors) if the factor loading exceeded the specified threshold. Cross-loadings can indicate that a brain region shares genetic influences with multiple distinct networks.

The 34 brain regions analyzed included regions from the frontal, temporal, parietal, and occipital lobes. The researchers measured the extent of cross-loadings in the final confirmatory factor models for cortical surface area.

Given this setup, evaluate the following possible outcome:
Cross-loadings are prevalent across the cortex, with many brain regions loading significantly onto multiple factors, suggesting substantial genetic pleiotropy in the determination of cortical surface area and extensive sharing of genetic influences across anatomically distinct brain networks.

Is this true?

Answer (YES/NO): NO